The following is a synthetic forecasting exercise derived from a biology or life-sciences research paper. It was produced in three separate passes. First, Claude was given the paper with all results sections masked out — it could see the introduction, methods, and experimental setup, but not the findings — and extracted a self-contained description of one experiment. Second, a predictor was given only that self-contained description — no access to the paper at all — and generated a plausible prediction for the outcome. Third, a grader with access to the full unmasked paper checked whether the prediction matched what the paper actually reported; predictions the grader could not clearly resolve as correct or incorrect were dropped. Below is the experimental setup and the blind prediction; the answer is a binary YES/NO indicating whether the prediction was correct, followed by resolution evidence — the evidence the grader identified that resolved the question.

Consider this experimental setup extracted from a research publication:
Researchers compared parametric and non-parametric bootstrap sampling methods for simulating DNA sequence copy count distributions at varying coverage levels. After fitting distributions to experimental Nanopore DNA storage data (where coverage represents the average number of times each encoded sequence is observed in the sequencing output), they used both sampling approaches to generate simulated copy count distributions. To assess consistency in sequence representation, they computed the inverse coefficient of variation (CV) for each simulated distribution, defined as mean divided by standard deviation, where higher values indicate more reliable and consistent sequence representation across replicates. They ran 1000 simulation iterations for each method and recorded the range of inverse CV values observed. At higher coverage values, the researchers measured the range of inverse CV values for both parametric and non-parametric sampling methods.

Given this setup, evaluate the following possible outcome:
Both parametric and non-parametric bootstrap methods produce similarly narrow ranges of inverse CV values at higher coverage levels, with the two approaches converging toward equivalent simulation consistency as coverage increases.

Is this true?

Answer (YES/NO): NO